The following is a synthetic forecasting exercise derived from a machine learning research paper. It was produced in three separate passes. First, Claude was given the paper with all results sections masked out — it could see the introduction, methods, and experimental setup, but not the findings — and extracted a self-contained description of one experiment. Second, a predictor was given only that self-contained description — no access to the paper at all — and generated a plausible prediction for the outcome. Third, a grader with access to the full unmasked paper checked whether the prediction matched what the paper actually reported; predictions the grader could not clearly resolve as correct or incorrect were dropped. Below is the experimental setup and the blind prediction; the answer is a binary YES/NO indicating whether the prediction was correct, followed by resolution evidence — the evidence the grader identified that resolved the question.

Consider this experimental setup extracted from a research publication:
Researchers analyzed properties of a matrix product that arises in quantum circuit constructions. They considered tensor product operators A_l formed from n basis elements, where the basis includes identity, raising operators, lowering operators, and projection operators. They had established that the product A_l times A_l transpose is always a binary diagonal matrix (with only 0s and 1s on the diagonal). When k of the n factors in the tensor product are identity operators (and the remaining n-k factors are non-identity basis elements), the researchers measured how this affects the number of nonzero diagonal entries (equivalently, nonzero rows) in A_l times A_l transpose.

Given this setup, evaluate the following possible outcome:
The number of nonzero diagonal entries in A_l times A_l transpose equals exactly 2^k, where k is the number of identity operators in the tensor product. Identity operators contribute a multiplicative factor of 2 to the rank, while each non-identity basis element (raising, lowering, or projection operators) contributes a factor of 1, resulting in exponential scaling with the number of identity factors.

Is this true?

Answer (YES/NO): YES